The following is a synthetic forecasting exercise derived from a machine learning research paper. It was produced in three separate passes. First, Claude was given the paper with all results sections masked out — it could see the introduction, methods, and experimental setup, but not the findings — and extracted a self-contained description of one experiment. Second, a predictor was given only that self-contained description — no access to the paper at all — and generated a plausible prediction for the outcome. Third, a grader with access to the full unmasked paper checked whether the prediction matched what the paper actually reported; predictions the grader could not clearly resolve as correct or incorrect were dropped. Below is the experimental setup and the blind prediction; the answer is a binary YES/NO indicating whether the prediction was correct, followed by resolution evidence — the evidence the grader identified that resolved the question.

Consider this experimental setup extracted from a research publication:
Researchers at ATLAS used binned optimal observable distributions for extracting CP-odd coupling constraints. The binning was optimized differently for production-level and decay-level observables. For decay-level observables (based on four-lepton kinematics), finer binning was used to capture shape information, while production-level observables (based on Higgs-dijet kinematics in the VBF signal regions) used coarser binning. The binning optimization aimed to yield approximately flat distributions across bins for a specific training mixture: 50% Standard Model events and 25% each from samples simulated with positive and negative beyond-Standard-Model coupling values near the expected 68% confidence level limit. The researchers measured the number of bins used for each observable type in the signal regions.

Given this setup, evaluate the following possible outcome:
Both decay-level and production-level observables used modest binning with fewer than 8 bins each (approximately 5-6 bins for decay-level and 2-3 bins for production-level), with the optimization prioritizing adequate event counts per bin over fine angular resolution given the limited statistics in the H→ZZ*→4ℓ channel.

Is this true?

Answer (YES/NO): NO